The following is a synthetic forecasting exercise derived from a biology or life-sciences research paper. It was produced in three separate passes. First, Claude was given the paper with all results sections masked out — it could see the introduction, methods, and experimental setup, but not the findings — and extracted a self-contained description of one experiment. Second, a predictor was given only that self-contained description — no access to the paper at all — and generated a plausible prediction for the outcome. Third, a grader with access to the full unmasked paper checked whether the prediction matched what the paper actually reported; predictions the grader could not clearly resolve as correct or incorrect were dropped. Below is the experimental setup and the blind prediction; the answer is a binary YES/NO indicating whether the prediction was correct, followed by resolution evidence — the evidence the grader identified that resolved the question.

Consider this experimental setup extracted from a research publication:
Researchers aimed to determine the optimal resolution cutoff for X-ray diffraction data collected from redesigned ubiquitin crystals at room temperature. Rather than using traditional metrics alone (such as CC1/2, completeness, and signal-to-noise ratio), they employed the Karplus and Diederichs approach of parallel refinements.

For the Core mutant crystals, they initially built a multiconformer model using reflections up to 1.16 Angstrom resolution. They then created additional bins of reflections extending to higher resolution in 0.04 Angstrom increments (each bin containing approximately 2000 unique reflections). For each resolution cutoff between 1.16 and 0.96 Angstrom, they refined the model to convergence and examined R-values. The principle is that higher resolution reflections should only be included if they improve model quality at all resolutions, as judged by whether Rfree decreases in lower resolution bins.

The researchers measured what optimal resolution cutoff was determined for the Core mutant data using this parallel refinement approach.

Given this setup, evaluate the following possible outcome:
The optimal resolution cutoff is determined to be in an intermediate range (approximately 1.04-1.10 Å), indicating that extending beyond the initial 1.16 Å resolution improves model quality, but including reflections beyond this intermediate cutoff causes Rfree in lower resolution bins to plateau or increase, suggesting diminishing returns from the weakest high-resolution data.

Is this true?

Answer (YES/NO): NO